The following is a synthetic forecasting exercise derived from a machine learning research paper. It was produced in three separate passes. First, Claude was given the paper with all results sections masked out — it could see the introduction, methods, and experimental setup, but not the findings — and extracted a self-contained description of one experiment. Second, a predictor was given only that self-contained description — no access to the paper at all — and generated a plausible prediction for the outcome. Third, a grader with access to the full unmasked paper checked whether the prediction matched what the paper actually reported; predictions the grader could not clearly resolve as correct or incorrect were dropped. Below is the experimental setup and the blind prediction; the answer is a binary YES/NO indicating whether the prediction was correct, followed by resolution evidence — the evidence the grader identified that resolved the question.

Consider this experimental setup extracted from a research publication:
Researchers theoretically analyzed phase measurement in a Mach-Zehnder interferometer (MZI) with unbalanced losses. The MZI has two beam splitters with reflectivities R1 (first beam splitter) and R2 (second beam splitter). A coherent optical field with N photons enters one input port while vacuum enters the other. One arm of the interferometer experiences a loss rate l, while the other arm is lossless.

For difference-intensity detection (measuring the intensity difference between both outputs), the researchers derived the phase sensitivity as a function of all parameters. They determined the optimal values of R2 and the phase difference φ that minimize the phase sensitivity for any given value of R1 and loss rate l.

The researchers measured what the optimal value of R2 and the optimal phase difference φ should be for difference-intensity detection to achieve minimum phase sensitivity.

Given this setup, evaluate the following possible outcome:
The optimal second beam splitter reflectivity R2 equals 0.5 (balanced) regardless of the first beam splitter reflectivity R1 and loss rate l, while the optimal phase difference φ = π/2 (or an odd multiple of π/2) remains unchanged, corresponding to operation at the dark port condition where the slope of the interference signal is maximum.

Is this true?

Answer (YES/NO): YES